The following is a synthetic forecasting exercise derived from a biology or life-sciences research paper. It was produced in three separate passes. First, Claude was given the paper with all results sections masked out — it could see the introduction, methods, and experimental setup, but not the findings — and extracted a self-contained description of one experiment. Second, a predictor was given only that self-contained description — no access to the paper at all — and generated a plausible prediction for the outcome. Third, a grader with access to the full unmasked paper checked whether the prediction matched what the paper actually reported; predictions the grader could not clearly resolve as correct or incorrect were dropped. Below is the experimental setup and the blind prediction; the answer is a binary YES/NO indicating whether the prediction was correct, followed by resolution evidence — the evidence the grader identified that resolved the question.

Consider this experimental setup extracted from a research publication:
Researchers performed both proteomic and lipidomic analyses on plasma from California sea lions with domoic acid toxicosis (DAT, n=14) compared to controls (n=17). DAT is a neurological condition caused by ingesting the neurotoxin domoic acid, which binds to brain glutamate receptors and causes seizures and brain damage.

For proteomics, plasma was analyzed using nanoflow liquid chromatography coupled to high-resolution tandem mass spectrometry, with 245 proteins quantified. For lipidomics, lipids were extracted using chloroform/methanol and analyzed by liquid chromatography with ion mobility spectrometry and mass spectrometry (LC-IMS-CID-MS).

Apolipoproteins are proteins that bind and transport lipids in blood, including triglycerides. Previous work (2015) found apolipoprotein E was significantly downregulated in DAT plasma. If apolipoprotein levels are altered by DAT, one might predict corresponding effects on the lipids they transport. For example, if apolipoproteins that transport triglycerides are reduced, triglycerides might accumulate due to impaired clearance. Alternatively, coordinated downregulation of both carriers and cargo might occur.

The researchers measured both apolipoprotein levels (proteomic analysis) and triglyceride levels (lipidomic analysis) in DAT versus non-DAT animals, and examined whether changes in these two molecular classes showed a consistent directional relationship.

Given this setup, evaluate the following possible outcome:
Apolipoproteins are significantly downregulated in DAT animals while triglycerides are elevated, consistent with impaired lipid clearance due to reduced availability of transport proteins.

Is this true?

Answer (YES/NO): NO